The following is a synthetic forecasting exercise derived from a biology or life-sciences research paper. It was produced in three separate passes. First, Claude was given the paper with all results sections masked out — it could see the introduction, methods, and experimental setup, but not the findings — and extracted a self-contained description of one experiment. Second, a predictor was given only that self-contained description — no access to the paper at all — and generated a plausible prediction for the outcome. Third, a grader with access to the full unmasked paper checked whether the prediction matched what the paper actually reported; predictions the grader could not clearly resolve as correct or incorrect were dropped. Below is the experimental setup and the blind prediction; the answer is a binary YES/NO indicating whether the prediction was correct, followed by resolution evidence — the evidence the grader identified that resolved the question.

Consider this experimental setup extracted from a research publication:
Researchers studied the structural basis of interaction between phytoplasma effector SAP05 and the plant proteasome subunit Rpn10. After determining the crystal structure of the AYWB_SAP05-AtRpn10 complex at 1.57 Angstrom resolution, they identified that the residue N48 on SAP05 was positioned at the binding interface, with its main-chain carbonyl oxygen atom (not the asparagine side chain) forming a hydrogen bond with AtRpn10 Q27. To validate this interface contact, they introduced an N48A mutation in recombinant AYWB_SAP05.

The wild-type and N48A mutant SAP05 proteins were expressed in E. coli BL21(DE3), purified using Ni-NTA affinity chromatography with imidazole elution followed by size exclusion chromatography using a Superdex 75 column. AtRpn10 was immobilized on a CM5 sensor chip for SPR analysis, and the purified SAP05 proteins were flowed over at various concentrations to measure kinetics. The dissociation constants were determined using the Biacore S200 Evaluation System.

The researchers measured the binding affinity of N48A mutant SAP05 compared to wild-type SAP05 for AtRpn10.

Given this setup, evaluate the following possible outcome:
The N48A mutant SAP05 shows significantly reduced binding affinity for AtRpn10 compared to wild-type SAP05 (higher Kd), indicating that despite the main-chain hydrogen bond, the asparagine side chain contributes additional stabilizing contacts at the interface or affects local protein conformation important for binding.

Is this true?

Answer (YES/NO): NO